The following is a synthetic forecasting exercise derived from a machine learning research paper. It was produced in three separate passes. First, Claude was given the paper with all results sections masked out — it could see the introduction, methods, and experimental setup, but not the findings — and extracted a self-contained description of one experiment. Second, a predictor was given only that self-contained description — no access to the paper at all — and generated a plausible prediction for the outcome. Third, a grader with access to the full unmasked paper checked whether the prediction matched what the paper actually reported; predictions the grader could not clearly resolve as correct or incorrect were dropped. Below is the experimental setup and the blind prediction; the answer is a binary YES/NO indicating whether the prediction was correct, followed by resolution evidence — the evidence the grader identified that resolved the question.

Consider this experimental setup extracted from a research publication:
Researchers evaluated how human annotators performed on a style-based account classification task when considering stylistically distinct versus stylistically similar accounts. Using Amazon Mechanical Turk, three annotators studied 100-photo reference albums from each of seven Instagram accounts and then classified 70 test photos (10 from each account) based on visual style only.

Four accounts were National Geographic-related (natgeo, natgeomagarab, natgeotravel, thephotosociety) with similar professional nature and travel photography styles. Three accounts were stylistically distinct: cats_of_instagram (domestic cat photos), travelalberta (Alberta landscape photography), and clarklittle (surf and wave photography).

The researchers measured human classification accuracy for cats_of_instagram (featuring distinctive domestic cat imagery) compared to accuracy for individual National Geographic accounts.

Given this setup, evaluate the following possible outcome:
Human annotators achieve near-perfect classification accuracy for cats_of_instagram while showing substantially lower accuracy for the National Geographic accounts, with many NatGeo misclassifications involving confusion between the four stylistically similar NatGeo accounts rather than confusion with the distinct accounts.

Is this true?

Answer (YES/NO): NO